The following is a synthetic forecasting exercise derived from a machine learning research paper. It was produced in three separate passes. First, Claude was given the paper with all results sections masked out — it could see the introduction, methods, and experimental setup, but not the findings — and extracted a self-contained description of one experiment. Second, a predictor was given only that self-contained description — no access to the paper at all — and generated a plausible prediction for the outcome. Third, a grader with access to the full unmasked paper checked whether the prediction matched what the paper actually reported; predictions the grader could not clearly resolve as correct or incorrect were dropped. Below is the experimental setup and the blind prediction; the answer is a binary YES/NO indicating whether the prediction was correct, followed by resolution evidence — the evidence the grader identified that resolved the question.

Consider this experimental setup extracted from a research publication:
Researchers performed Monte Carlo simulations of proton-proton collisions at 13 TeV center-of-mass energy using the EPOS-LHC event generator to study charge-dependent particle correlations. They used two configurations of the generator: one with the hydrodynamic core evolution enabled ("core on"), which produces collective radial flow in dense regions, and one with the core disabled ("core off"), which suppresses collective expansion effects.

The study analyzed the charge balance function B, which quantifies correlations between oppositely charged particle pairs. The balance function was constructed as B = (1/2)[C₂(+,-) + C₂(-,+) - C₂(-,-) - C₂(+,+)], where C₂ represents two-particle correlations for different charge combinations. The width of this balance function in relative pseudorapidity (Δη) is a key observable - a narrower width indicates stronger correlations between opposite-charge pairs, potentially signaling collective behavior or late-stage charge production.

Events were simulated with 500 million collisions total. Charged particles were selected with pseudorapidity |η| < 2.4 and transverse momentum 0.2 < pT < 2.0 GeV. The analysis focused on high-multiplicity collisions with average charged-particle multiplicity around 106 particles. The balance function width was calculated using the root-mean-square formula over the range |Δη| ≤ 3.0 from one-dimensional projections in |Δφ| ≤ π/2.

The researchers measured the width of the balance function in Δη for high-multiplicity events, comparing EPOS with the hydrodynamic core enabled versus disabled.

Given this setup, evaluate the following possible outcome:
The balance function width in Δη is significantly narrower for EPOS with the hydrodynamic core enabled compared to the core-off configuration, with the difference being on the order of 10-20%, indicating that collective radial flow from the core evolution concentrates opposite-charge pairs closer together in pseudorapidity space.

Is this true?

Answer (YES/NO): NO